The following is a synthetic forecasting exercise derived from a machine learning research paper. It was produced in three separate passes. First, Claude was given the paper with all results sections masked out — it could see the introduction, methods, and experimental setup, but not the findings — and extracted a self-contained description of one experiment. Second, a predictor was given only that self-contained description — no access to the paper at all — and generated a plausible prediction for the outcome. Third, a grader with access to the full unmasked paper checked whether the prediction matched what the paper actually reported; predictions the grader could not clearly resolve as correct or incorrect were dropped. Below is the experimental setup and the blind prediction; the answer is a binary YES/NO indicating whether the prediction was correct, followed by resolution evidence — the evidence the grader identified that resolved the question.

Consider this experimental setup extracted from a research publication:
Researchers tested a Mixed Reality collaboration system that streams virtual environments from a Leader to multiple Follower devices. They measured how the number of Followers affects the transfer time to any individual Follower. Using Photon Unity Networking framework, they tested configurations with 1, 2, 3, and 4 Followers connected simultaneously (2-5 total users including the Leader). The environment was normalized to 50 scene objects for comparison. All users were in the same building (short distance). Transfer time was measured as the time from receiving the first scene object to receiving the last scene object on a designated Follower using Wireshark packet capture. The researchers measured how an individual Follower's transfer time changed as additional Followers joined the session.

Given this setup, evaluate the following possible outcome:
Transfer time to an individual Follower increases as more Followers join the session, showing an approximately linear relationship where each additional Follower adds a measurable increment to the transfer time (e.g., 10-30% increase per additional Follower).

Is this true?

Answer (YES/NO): NO